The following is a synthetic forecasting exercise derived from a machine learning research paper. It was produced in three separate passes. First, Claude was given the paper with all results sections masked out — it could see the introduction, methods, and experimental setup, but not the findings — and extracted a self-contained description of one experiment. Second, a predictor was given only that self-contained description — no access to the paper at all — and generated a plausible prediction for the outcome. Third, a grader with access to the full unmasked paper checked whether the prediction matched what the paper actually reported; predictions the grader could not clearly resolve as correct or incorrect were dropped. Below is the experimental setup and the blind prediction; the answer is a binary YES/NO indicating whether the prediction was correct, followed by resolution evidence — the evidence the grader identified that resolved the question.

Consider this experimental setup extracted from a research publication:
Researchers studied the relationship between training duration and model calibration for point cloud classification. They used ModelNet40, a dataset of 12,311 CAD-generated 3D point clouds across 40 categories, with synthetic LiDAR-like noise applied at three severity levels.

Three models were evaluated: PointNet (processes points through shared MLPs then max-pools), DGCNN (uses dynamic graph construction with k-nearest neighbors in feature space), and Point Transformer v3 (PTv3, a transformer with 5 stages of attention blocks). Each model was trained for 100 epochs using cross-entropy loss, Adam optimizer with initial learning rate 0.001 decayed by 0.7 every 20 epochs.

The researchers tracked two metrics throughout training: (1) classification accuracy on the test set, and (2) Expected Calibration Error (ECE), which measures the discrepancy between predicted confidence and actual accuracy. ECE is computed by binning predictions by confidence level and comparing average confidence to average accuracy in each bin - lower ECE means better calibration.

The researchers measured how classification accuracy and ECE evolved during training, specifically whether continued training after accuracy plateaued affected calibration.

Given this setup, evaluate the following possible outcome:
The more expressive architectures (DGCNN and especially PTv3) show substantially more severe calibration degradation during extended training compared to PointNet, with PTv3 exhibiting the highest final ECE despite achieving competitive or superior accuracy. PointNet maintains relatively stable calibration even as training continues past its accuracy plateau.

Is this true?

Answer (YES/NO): NO